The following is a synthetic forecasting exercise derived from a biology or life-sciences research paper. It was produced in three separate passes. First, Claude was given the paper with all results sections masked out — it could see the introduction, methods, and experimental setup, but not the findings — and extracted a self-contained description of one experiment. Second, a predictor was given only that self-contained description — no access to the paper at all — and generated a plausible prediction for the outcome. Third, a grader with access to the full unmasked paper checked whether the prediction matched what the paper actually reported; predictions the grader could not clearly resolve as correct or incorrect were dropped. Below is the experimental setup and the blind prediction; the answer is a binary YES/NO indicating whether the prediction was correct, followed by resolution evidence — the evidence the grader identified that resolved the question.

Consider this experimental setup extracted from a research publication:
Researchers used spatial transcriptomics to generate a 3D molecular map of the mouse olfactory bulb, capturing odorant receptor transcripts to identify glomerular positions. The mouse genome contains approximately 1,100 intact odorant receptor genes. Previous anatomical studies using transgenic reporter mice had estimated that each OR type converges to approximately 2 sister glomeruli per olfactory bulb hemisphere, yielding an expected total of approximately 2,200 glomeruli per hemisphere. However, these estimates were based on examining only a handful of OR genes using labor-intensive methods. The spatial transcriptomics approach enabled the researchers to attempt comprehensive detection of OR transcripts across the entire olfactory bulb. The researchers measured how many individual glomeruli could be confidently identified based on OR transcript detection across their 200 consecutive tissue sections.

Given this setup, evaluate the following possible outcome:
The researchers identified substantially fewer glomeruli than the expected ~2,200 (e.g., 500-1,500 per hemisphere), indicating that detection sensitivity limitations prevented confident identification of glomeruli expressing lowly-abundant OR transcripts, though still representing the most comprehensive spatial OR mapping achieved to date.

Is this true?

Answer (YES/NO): NO